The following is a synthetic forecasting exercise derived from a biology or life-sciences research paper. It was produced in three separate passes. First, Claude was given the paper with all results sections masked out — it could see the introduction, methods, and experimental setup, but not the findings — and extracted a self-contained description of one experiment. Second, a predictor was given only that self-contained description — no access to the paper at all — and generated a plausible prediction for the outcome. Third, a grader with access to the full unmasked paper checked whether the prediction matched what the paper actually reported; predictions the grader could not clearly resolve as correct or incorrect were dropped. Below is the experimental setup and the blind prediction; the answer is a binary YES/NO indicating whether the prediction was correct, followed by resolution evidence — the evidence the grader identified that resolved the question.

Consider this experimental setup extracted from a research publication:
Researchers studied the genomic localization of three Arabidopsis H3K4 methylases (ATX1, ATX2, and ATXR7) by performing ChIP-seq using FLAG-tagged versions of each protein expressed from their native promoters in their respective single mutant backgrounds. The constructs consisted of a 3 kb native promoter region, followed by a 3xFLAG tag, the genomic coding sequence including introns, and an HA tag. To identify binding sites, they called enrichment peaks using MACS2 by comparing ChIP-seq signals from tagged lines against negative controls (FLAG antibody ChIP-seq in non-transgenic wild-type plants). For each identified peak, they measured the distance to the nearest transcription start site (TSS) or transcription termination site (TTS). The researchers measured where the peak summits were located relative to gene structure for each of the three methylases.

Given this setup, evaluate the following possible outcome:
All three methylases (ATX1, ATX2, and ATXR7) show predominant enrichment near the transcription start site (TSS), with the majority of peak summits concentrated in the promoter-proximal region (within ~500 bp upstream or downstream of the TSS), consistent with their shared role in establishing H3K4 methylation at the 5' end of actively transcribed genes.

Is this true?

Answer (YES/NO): NO